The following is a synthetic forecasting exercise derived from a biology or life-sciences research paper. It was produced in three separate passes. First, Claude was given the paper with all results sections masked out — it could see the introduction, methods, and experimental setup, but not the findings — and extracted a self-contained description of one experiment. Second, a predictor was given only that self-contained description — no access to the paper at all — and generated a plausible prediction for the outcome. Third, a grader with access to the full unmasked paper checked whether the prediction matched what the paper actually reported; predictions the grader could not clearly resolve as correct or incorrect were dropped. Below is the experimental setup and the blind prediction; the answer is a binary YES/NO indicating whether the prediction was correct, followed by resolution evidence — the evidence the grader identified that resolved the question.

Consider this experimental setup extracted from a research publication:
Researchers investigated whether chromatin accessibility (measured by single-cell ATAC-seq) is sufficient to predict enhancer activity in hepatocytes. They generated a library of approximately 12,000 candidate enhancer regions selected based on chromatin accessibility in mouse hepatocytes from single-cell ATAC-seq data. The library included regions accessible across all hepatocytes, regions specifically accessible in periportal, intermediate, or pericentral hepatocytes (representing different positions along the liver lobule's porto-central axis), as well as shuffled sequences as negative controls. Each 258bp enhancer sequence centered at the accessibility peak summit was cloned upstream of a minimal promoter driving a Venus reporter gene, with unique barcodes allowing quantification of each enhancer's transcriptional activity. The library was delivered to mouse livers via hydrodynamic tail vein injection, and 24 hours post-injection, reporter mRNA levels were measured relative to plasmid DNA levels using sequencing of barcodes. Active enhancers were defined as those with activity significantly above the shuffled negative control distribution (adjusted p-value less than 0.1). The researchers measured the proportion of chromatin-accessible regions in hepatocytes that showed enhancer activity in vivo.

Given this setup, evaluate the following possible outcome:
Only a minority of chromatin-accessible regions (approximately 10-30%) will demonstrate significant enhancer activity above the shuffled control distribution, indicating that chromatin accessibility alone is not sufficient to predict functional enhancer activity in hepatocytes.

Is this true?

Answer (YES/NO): NO